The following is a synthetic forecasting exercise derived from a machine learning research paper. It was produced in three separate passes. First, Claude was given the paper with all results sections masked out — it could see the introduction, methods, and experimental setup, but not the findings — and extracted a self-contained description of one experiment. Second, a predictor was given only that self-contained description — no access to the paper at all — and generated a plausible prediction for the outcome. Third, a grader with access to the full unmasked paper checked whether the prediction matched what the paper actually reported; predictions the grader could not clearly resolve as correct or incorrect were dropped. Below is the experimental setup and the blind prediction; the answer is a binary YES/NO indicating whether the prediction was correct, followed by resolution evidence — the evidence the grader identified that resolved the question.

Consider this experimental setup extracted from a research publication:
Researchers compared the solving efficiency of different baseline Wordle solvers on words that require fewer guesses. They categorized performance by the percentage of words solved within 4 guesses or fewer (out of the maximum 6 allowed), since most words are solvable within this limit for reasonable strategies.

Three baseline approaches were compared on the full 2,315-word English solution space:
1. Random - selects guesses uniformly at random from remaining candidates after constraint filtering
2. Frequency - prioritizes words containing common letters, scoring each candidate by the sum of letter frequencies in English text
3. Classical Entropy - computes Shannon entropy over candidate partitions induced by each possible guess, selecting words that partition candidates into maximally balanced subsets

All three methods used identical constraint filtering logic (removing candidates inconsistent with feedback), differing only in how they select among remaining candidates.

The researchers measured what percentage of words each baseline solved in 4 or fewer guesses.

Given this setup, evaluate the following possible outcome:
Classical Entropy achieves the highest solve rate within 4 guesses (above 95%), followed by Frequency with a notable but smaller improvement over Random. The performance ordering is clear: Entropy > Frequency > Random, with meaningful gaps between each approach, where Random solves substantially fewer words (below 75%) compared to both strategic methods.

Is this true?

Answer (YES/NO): NO